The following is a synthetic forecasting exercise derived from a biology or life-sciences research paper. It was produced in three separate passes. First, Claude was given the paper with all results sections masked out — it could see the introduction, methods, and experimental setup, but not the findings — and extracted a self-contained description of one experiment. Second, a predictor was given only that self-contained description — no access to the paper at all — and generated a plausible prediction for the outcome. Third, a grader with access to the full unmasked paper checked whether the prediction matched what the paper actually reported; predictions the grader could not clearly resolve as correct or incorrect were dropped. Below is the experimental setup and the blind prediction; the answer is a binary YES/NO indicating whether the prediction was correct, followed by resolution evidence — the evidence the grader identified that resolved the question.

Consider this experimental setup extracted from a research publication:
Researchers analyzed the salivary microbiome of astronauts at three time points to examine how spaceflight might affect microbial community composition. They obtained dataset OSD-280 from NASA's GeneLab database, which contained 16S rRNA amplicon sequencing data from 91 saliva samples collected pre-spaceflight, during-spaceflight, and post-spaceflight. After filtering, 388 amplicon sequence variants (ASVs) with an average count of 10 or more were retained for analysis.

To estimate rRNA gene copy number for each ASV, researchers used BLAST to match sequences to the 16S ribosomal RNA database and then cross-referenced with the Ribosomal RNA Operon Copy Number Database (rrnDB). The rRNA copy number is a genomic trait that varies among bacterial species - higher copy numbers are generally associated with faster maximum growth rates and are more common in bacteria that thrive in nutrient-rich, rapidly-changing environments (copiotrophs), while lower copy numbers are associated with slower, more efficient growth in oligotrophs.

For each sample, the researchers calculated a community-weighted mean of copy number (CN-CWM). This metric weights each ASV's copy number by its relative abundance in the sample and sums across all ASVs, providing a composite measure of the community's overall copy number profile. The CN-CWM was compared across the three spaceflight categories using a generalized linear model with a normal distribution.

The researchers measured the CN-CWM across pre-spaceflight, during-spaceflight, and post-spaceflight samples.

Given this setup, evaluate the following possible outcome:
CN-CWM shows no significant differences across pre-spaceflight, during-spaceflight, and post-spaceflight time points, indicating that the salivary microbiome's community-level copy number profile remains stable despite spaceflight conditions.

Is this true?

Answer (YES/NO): NO